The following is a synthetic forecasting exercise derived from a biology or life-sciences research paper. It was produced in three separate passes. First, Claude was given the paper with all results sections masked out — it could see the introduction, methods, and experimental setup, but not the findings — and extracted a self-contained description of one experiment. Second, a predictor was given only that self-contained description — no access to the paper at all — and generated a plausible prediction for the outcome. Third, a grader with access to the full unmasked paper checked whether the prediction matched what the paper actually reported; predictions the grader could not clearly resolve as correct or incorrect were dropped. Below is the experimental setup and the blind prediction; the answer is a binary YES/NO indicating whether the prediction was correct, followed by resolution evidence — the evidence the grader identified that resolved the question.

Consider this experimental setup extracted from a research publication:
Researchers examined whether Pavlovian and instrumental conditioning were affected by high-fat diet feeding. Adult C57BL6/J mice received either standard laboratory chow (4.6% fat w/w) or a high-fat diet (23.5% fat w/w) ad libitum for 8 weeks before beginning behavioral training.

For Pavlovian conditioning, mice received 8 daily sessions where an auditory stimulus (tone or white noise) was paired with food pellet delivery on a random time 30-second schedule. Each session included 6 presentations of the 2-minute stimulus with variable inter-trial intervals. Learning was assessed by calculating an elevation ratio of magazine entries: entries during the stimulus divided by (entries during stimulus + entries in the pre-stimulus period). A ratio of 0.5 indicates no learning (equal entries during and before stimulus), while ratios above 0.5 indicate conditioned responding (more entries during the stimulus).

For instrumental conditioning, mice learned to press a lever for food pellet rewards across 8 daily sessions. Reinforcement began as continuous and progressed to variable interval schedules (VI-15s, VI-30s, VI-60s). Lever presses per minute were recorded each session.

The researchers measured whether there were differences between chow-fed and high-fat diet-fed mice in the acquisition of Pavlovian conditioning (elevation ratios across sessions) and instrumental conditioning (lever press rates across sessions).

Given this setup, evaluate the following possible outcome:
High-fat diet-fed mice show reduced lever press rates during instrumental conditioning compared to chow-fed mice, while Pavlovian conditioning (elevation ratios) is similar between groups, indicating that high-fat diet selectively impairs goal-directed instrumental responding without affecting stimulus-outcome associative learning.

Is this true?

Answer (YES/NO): NO